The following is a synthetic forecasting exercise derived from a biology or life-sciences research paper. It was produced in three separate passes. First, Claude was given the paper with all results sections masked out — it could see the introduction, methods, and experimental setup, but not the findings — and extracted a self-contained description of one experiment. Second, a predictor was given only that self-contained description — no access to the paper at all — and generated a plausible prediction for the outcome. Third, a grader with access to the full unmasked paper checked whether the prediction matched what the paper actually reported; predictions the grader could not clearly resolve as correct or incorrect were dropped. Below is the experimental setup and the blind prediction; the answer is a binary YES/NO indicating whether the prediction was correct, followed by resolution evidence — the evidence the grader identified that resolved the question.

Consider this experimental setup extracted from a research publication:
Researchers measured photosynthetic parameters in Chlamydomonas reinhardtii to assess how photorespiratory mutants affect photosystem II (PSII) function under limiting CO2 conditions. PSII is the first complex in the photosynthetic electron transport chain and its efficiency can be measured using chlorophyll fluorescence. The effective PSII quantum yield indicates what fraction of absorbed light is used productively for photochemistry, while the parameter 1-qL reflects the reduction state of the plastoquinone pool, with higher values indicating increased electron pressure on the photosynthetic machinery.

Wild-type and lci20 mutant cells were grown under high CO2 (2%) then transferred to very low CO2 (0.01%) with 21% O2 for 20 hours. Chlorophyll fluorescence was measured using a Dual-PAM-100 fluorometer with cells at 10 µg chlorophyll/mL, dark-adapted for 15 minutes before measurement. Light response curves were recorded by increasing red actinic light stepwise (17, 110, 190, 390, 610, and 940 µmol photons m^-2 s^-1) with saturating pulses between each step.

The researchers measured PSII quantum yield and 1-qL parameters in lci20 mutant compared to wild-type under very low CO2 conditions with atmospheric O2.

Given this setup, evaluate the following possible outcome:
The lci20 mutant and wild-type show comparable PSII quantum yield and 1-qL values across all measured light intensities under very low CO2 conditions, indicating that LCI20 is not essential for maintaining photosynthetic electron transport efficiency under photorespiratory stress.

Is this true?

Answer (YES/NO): NO